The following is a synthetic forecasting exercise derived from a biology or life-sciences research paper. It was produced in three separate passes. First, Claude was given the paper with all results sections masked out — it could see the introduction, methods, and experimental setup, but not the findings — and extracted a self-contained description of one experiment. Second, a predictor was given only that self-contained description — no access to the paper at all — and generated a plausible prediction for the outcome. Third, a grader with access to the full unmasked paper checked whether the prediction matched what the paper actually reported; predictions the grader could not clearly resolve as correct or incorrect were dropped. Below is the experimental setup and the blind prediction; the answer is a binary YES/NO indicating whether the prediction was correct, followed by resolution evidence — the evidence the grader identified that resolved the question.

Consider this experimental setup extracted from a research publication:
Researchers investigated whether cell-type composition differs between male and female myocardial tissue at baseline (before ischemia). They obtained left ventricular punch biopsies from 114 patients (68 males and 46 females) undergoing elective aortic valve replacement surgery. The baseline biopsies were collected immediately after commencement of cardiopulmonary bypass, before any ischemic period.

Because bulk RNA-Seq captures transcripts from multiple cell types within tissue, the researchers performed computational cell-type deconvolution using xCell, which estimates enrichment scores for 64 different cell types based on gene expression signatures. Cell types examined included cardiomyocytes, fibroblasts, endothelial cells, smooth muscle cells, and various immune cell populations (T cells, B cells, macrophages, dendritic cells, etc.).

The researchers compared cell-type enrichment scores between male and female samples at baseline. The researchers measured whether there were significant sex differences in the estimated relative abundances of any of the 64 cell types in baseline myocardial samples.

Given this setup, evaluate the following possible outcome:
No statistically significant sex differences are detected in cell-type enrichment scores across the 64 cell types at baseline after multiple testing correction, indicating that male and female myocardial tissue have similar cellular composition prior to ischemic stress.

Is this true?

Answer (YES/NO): NO